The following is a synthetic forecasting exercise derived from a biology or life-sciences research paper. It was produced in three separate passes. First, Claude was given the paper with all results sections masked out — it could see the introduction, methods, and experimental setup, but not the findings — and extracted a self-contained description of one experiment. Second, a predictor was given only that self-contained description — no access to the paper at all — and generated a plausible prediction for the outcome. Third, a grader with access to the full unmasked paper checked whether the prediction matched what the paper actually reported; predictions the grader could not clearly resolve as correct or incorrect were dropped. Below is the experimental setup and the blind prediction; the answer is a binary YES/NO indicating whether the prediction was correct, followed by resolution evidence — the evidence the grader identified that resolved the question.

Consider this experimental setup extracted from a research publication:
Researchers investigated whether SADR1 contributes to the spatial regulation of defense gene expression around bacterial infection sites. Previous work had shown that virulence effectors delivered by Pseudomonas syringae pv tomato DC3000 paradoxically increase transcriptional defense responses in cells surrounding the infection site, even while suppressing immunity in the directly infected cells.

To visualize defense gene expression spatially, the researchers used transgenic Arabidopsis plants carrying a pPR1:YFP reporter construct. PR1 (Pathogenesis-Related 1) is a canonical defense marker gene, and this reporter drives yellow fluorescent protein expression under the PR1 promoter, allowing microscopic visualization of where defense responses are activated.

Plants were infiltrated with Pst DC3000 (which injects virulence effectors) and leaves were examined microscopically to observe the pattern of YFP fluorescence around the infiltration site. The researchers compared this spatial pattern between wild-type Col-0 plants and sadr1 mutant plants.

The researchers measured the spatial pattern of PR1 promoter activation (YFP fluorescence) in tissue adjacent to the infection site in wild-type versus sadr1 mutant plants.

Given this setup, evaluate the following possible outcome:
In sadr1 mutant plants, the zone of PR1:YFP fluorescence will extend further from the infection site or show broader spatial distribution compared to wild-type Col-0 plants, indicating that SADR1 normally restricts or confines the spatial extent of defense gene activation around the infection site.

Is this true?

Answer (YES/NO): NO